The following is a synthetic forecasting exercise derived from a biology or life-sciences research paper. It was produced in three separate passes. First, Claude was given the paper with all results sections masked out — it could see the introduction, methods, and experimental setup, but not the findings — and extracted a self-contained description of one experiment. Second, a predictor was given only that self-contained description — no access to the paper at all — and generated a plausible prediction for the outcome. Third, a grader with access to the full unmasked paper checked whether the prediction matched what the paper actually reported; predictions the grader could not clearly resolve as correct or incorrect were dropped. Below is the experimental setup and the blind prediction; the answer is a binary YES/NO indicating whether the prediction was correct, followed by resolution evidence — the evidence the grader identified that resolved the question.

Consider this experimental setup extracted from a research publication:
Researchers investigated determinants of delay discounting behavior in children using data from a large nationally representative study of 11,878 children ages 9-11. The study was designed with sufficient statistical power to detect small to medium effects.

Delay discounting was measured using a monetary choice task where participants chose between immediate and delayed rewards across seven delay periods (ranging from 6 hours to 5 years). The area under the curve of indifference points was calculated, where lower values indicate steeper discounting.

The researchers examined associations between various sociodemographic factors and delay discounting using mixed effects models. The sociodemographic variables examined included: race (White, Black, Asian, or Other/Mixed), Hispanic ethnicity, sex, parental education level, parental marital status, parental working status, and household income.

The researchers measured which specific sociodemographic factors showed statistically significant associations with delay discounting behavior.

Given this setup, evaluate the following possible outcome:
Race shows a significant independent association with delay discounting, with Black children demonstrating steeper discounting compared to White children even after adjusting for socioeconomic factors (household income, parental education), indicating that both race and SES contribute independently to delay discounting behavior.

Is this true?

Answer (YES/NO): YES